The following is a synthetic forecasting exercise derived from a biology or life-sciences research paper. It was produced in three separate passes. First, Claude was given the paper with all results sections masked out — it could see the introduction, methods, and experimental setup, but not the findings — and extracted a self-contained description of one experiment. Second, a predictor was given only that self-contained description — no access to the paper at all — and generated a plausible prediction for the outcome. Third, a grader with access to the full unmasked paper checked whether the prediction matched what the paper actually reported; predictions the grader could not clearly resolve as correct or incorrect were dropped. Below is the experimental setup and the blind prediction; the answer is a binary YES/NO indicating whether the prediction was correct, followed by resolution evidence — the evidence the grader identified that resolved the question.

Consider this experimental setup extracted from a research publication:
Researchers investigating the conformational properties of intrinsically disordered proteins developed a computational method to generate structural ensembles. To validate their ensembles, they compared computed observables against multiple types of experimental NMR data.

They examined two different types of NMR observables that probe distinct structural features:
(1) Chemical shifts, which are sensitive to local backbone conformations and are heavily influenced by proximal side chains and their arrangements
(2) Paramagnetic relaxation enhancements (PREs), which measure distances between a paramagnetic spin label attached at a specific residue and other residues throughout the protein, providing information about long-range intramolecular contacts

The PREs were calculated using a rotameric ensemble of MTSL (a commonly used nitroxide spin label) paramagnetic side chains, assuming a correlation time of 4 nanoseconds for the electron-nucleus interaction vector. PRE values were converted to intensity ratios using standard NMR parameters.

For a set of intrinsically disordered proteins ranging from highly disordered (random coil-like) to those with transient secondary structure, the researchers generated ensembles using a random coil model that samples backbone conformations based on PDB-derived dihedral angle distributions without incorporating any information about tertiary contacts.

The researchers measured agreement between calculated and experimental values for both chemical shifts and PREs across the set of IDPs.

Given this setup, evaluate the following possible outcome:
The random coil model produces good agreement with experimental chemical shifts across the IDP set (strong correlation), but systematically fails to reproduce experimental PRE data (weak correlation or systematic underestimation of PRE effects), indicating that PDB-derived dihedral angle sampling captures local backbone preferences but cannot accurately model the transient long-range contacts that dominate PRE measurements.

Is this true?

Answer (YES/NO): YES